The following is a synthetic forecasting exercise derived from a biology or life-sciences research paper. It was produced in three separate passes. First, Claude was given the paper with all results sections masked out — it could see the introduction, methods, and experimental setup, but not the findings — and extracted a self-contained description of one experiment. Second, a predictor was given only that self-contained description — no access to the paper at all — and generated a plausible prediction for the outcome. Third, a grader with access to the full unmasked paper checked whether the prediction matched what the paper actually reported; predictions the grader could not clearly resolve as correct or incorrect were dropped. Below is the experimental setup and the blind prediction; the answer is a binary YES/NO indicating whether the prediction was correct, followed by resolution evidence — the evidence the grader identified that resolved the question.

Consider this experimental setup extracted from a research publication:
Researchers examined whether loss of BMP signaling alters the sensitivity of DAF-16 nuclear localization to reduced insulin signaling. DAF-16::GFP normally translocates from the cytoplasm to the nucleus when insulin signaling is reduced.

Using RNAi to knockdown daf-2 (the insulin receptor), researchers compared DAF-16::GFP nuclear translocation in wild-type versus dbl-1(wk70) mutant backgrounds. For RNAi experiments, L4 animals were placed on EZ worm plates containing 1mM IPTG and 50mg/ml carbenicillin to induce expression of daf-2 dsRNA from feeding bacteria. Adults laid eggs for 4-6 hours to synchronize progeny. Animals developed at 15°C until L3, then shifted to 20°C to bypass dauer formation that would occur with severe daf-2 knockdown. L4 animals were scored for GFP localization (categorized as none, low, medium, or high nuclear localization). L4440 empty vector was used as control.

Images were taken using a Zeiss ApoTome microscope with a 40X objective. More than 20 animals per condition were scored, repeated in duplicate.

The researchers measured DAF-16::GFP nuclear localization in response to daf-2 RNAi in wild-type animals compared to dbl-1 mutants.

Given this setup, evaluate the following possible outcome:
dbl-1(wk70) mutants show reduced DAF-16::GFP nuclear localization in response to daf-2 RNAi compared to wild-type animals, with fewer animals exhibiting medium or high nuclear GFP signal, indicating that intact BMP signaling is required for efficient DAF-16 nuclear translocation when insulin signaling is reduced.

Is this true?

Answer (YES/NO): NO